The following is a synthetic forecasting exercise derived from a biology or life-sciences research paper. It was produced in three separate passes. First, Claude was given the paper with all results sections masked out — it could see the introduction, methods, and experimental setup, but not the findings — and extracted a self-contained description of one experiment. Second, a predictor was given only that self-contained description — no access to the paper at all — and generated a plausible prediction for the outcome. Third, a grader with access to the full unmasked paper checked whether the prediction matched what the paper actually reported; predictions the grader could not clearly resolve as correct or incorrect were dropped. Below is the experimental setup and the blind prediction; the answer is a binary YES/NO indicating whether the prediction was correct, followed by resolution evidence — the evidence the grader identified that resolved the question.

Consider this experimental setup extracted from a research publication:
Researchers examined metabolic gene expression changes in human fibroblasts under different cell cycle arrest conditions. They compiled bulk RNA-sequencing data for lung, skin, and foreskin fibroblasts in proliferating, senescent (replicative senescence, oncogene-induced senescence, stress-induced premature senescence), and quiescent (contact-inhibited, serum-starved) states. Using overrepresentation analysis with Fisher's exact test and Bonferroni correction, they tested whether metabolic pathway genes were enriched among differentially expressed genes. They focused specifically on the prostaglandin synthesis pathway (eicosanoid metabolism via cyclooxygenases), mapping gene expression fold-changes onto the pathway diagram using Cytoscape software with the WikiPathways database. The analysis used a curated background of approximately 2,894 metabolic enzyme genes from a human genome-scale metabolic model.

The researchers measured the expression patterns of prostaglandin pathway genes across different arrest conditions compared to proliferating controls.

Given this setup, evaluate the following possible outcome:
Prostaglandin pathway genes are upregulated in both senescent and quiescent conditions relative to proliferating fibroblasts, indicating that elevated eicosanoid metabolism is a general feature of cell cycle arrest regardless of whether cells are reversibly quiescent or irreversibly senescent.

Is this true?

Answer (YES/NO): NO